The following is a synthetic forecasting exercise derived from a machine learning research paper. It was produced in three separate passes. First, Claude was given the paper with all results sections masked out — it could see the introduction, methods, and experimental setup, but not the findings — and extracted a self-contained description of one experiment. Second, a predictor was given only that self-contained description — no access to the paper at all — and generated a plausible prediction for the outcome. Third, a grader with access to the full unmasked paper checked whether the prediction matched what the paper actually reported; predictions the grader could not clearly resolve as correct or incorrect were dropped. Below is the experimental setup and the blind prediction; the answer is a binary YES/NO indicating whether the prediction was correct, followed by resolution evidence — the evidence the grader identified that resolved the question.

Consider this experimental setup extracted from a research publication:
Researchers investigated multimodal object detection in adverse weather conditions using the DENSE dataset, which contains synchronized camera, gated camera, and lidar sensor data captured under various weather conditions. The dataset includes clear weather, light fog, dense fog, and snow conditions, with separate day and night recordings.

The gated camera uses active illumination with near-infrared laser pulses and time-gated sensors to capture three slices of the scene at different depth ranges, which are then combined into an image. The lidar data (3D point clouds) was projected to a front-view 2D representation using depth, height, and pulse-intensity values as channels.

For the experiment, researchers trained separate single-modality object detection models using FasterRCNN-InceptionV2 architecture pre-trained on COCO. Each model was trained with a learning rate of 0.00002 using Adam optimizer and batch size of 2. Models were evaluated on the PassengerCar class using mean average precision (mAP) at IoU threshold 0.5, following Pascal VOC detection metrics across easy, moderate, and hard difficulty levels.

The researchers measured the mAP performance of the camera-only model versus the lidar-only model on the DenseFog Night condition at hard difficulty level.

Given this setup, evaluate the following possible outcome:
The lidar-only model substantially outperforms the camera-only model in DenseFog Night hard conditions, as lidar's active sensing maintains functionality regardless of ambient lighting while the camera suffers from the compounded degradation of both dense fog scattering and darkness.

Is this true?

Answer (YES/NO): NO